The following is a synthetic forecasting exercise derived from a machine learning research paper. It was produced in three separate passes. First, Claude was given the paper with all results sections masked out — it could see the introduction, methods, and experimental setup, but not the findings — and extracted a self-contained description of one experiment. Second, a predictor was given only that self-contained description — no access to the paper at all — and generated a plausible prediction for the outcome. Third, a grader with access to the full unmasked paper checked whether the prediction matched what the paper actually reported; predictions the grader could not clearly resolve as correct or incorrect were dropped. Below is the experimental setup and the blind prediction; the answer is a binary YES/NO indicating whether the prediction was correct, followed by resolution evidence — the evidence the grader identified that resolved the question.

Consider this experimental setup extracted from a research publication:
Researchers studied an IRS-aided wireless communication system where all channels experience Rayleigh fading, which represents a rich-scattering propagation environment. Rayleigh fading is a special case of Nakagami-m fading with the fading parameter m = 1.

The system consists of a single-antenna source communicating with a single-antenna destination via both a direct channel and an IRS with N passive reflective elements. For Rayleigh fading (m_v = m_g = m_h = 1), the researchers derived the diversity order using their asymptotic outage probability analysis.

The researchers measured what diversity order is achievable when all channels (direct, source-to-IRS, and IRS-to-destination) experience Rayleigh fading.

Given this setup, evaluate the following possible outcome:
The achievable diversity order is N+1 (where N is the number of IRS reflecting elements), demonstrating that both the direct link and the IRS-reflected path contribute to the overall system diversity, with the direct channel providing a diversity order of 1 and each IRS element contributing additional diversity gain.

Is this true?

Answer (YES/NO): YES